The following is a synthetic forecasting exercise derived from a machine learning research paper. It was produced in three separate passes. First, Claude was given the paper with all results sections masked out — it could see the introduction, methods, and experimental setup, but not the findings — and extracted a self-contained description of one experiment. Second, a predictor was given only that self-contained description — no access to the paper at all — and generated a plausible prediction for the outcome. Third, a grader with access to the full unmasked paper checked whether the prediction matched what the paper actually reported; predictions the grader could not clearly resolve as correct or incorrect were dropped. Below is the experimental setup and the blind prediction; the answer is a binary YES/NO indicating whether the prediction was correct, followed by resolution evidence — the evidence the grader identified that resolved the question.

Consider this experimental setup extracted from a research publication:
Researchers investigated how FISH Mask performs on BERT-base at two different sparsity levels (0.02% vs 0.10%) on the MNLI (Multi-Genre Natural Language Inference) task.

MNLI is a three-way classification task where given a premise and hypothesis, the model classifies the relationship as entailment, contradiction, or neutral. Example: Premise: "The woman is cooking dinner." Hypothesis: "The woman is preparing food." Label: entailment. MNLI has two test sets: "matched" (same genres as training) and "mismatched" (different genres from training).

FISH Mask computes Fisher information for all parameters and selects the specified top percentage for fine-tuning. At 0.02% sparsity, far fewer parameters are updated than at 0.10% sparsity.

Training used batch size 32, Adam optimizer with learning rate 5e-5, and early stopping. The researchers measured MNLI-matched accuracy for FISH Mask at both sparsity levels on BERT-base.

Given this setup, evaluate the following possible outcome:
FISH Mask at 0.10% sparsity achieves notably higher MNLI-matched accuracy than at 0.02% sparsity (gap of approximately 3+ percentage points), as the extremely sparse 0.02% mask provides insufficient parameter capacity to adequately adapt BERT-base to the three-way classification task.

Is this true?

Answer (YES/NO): YES